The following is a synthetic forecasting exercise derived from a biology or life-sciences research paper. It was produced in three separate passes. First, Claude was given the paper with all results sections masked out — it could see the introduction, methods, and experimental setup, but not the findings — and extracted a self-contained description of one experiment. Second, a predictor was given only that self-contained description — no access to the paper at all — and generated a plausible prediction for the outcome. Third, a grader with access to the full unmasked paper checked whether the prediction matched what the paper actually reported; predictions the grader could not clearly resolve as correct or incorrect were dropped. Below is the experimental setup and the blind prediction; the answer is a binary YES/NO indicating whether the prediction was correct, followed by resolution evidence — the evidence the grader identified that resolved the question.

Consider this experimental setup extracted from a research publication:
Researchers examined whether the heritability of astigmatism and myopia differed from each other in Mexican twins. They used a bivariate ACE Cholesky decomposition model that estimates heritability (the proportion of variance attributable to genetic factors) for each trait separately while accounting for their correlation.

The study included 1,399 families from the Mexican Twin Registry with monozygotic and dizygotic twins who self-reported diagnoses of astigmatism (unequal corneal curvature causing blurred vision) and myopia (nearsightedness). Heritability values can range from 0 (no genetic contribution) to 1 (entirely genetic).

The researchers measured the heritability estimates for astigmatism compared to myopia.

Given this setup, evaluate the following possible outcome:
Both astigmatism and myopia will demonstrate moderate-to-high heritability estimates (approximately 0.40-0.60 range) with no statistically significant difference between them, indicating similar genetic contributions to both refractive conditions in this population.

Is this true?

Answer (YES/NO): NO